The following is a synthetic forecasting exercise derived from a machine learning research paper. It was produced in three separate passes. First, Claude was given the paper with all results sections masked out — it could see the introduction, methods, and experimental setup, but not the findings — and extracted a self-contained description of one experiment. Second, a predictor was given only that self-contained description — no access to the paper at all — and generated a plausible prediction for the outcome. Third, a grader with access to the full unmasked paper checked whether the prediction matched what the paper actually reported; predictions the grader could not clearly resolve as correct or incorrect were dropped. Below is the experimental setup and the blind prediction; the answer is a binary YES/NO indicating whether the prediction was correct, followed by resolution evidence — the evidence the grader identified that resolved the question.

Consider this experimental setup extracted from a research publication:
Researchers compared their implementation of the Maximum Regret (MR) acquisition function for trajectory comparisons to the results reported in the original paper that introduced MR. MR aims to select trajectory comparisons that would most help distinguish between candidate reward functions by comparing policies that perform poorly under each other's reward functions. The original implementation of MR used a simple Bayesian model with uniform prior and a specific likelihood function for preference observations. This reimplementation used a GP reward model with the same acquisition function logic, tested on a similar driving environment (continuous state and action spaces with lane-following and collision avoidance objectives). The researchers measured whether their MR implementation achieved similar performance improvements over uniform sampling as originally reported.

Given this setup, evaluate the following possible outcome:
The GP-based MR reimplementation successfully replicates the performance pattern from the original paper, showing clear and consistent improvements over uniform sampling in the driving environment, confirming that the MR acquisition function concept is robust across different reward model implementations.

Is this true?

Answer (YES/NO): NO